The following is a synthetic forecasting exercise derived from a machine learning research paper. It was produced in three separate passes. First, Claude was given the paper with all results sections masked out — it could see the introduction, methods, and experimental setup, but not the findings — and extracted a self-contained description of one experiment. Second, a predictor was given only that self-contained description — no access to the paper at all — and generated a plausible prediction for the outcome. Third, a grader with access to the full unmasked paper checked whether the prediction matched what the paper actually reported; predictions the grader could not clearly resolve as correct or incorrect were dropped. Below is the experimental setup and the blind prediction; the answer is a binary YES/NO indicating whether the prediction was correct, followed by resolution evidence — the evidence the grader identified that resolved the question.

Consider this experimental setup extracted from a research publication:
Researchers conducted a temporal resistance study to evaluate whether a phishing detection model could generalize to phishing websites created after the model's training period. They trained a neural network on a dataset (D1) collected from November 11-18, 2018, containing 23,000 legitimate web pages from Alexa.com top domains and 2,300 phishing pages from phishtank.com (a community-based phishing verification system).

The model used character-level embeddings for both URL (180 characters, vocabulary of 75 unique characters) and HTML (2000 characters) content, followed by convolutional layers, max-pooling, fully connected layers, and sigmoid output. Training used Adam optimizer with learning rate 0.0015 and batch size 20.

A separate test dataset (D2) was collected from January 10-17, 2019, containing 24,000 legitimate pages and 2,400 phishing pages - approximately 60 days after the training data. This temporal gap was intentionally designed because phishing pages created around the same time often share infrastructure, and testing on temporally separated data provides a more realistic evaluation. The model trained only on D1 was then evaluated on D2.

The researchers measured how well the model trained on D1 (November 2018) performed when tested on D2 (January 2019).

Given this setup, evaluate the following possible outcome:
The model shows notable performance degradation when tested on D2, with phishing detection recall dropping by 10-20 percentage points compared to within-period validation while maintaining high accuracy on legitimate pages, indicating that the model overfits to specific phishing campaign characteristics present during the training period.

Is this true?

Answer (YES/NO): NO